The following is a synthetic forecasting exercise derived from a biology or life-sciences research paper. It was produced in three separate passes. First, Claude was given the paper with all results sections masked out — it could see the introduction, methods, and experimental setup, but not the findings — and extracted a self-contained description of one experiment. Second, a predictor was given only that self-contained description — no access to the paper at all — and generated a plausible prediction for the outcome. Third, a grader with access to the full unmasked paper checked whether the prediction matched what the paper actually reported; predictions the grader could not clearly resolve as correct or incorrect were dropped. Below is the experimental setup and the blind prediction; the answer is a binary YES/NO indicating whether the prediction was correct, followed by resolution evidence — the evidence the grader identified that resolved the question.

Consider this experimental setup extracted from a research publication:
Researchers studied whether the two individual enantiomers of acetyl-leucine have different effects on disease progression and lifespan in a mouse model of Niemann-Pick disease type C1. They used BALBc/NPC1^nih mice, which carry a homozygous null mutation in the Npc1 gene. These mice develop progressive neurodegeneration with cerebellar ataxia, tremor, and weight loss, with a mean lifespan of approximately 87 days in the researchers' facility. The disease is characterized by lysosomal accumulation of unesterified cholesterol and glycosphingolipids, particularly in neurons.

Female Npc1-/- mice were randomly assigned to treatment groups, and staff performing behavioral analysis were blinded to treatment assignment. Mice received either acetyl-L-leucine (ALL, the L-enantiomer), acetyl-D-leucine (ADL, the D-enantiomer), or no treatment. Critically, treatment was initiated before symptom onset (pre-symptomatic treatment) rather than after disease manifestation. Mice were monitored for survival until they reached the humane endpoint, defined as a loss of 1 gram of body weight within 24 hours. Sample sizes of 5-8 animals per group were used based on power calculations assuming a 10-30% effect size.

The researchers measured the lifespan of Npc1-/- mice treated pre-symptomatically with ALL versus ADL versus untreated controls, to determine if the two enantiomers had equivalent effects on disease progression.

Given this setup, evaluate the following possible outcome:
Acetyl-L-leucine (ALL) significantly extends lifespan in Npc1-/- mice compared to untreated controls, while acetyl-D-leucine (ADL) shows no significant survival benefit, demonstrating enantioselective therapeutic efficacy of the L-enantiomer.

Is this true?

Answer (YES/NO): YES